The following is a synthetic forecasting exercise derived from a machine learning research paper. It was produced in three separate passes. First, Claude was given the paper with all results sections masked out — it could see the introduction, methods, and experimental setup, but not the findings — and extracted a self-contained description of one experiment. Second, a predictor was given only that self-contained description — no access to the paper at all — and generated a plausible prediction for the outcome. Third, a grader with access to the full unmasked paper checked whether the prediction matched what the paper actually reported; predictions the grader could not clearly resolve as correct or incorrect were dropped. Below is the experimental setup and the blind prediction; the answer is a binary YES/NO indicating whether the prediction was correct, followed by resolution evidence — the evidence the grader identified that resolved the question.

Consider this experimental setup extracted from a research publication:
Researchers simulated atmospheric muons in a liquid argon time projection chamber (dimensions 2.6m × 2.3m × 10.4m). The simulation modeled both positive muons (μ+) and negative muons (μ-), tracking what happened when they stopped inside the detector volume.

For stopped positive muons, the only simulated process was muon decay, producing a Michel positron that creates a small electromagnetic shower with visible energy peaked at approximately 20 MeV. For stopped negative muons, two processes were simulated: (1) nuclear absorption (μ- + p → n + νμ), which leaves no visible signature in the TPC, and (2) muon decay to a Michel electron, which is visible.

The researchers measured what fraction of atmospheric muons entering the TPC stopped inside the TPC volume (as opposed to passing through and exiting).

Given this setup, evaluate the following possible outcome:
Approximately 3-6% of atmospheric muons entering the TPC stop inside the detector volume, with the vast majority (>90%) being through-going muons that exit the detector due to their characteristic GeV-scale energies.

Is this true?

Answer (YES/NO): NO